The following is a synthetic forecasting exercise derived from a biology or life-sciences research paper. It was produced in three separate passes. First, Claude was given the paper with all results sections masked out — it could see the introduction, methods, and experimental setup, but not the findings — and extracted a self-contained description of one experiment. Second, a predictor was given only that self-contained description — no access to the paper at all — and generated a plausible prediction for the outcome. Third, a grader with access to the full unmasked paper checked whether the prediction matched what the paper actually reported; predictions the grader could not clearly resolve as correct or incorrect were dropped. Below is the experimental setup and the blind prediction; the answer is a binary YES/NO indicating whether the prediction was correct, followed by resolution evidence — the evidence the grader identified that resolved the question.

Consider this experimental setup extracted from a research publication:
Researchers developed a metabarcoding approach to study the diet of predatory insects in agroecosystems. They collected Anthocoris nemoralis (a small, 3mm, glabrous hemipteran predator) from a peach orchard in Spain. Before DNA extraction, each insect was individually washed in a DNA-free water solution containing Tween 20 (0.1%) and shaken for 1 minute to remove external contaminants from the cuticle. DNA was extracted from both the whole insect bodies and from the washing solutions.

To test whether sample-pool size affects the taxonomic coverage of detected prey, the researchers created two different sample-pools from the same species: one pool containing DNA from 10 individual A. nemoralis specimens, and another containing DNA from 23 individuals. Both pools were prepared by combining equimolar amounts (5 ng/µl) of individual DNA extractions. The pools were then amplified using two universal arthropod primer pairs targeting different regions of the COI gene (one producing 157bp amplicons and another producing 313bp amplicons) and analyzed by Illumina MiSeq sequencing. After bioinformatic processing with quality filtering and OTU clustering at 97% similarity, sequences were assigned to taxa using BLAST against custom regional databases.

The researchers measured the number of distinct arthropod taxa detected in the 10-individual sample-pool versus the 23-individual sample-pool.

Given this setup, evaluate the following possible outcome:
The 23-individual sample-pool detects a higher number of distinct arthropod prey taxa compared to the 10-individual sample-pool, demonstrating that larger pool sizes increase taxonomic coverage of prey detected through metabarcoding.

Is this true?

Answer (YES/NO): NO